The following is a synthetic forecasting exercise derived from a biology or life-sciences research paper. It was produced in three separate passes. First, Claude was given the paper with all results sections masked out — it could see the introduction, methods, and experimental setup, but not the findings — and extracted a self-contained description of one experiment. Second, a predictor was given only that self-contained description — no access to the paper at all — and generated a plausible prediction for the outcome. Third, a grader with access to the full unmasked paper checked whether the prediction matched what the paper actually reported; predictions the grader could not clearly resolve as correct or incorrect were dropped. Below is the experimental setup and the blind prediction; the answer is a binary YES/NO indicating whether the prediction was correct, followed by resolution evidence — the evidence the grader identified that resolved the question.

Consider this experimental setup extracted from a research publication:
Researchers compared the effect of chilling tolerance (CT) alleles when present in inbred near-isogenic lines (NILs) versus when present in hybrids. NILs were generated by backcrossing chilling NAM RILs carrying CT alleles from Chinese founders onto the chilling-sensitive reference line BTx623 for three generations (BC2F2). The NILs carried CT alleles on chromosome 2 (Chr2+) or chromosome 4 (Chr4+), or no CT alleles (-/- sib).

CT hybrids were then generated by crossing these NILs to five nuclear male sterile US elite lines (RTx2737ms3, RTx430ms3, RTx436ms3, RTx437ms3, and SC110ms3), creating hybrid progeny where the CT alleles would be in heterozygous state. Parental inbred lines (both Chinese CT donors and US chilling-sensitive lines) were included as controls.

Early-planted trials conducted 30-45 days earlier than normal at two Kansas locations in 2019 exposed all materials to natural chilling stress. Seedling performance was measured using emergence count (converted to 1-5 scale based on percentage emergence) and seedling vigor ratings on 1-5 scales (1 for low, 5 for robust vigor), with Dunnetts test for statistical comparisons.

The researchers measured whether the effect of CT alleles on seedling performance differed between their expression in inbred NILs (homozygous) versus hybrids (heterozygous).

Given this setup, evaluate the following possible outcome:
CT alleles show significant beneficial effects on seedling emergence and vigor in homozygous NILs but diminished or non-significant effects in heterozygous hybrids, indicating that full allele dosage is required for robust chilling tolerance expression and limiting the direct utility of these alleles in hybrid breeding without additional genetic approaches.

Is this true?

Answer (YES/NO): NO